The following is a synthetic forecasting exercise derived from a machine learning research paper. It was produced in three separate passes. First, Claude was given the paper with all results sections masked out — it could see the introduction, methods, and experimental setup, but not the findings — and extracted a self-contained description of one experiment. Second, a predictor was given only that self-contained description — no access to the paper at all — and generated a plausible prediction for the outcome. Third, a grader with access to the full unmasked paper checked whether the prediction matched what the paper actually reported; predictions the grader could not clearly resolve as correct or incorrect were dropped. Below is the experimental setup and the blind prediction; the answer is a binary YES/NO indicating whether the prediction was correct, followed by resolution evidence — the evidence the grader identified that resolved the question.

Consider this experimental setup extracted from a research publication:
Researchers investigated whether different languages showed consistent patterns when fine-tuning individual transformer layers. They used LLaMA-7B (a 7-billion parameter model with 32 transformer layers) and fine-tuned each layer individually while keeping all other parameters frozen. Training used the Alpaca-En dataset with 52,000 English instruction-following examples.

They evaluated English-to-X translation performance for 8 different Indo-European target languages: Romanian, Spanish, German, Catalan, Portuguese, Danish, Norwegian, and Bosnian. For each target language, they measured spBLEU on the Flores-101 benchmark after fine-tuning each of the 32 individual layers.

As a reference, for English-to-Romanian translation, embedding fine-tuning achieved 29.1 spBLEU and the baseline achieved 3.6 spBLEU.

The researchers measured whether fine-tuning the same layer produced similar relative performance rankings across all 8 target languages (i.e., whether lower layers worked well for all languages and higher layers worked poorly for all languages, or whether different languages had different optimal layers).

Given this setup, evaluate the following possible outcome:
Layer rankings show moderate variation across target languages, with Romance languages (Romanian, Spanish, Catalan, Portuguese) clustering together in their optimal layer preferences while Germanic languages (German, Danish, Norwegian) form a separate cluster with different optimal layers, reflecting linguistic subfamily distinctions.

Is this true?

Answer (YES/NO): NO